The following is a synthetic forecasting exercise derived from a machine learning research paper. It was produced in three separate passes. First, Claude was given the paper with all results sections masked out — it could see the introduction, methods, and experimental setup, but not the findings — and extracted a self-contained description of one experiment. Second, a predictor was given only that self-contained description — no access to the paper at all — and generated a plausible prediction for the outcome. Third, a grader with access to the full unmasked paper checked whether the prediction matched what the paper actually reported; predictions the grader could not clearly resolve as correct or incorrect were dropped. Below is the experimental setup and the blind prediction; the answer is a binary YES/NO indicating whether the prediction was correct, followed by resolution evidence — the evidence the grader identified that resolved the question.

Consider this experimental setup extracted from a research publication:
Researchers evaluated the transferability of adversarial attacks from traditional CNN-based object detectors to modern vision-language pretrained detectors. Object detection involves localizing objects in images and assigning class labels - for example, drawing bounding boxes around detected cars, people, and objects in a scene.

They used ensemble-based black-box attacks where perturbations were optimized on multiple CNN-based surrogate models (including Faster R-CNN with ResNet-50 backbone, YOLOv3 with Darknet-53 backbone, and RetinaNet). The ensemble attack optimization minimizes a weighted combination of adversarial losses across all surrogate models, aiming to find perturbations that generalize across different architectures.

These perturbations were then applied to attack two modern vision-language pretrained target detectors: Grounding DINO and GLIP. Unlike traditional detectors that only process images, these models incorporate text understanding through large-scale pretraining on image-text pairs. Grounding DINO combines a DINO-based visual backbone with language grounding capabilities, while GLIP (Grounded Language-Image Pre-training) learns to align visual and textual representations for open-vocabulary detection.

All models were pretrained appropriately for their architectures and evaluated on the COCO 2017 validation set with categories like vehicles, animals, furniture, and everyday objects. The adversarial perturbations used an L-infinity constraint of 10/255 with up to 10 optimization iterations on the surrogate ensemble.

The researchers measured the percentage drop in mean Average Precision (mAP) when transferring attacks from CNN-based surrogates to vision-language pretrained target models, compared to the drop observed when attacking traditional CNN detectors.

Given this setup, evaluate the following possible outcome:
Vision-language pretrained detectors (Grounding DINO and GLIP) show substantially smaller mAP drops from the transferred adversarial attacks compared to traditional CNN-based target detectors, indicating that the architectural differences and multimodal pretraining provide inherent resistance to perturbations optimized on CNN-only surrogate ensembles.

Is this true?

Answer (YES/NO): YES